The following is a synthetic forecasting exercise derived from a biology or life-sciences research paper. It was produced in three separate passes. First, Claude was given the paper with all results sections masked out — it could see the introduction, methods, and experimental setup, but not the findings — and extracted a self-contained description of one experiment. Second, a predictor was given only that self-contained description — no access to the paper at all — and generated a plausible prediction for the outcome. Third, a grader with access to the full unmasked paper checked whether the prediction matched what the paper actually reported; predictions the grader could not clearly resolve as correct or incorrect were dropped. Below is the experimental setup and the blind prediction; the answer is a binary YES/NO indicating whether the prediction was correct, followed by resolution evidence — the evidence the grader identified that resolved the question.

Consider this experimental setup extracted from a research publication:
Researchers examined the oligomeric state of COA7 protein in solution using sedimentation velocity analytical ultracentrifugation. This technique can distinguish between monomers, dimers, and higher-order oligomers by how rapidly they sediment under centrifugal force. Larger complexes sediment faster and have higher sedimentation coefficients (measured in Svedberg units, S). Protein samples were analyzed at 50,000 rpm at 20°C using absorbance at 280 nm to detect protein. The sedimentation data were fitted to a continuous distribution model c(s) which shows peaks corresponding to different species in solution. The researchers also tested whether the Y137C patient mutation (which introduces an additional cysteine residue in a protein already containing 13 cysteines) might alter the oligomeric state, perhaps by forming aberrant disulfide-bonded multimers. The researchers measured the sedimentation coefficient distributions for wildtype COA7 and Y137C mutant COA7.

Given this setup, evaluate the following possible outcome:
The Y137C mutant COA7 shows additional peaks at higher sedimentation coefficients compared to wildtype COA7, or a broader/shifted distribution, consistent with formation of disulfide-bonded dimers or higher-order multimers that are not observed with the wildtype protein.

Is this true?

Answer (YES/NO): YES